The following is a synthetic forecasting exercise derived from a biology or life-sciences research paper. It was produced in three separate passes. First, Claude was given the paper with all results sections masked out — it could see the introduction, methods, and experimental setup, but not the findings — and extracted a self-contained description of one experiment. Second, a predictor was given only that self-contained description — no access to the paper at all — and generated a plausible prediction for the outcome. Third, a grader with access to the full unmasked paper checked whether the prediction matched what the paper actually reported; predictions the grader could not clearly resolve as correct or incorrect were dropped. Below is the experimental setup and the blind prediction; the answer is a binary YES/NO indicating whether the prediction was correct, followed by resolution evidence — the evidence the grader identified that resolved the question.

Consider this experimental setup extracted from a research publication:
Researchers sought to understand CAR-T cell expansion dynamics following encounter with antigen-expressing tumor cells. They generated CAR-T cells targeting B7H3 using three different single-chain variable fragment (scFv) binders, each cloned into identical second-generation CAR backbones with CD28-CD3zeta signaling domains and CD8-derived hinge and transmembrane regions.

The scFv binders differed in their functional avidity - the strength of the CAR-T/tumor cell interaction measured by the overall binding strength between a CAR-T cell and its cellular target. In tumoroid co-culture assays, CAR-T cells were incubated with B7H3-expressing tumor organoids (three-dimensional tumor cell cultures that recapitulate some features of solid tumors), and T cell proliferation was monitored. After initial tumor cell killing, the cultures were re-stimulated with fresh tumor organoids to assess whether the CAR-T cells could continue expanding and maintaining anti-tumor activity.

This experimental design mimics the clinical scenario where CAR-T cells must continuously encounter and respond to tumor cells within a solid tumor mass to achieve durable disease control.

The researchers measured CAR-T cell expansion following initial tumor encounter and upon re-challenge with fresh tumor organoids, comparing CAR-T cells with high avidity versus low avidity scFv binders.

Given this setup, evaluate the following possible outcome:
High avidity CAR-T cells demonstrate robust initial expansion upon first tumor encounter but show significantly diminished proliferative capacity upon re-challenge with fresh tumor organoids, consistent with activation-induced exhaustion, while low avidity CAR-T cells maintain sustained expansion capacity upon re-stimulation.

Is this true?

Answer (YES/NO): NO